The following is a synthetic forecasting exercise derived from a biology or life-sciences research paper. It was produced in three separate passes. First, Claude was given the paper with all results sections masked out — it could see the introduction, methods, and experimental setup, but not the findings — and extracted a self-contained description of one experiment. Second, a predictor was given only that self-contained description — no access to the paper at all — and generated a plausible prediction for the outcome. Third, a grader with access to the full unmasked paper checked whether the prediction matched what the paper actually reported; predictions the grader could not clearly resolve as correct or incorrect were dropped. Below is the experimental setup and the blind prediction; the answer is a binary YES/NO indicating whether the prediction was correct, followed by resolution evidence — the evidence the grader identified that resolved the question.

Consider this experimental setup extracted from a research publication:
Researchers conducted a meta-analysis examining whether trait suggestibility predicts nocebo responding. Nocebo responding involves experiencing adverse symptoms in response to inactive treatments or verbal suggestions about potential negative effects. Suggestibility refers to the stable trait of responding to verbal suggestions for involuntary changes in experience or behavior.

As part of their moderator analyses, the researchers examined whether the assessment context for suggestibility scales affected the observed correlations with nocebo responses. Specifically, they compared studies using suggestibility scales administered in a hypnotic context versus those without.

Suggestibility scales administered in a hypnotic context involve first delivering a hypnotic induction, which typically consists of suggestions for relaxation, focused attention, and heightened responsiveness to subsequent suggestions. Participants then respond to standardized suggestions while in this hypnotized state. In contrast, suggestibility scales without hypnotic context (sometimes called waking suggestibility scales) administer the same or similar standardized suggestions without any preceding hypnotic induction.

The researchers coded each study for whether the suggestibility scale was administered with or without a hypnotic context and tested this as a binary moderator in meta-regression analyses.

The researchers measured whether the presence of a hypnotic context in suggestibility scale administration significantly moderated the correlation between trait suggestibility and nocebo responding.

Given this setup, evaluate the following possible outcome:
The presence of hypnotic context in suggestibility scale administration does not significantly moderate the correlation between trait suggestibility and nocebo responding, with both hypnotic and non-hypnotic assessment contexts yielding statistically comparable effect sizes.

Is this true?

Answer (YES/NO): YES